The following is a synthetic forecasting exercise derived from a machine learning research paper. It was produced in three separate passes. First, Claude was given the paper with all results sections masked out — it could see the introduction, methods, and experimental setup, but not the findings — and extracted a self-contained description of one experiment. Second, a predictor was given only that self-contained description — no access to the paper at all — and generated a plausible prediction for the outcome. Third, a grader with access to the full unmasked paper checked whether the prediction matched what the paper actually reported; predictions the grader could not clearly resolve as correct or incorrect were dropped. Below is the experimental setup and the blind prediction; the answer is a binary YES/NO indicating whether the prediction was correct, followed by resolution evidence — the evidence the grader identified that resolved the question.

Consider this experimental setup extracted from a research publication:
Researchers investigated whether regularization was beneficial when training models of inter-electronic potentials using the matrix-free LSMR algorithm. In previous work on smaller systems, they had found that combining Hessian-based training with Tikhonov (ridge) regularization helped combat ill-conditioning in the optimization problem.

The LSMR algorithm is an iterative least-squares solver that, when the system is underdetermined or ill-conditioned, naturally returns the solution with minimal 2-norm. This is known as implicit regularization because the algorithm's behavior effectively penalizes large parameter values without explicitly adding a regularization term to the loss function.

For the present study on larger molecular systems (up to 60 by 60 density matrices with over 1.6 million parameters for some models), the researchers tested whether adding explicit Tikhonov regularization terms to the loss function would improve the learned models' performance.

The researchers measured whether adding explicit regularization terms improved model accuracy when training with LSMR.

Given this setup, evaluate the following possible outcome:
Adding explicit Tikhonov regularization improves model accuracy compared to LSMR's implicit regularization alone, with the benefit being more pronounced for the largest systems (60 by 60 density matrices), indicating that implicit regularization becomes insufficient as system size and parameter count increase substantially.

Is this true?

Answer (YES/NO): NO